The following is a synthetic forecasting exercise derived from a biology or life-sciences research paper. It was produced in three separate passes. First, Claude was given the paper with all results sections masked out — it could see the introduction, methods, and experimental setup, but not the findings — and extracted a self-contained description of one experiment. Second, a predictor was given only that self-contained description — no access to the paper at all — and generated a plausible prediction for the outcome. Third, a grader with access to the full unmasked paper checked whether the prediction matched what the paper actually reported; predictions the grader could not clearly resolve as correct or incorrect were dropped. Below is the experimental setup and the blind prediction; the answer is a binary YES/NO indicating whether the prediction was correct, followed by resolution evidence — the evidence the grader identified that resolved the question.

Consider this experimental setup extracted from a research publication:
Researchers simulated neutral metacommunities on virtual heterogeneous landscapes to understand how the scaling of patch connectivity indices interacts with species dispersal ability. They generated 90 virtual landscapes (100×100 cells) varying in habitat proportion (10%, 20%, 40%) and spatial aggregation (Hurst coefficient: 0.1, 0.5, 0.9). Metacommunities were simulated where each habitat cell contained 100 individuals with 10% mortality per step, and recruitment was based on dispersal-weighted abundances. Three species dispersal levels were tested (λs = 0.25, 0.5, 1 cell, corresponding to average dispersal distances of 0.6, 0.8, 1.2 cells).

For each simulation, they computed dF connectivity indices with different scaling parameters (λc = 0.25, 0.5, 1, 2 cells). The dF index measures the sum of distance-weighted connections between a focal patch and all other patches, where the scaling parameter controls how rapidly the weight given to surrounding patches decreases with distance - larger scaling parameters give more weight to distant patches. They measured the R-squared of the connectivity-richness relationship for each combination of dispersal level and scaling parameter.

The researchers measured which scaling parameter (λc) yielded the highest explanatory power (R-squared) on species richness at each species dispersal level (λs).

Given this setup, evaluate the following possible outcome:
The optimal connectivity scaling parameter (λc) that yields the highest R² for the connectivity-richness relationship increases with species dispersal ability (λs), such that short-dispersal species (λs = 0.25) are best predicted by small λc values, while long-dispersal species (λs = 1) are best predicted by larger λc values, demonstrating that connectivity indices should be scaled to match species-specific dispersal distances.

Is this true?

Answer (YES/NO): YES